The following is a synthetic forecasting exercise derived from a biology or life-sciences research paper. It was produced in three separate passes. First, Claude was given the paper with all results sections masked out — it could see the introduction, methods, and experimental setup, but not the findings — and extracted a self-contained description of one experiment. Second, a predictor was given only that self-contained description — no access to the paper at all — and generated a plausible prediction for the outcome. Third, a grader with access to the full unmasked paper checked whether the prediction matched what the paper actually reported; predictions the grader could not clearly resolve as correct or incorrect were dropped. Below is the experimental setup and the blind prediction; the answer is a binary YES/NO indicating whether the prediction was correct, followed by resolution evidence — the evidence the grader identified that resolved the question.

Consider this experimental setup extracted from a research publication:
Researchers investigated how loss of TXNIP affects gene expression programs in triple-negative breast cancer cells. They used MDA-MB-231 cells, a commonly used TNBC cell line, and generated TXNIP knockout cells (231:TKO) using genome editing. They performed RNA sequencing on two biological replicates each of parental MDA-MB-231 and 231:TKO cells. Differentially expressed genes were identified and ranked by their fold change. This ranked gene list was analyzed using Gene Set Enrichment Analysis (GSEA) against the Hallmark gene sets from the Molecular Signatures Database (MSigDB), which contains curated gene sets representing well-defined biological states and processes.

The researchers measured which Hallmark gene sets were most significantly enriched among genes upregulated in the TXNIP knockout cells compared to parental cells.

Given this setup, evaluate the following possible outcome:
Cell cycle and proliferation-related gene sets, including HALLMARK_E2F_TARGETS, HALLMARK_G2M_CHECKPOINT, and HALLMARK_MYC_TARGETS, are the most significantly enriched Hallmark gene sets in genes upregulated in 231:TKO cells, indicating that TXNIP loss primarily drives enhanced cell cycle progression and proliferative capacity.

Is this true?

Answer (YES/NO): NO